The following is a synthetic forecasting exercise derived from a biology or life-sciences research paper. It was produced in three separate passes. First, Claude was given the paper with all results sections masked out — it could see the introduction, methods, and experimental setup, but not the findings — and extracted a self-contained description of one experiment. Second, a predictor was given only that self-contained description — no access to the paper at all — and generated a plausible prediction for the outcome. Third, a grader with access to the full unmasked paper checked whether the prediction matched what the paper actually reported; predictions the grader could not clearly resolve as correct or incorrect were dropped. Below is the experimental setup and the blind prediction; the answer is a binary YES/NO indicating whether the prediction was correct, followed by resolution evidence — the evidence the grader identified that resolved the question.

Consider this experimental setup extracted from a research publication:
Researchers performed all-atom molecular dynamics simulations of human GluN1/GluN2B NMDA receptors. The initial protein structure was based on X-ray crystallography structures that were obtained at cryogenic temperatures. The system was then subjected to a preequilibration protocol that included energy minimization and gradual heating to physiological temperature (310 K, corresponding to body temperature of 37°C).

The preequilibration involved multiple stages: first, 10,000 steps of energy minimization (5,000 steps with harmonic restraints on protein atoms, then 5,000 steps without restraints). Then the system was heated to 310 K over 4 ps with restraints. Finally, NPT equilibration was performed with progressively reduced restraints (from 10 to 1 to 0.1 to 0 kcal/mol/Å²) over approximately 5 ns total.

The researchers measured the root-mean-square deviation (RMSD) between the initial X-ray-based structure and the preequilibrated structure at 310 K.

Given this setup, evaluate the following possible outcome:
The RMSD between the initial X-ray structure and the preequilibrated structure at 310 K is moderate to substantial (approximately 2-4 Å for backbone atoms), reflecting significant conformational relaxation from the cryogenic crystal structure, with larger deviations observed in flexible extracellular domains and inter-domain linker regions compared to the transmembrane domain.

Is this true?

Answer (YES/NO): NO